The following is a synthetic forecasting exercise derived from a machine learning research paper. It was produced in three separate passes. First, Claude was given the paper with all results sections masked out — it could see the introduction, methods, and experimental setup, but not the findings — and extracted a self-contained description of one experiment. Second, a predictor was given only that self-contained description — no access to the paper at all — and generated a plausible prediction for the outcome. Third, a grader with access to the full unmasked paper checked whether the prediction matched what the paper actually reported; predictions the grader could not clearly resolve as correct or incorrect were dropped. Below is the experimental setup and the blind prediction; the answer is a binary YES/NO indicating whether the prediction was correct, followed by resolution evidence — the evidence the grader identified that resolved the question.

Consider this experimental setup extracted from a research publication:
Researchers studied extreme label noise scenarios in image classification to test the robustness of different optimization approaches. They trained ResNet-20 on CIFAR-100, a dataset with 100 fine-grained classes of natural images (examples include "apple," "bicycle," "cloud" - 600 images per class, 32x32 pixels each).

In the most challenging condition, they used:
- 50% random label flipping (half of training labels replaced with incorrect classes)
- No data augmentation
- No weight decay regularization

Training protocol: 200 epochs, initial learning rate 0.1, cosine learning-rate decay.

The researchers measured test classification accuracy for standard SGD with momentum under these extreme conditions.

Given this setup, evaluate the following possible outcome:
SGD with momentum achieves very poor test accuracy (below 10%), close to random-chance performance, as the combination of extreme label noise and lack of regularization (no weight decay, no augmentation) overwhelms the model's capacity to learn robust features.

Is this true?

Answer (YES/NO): NO